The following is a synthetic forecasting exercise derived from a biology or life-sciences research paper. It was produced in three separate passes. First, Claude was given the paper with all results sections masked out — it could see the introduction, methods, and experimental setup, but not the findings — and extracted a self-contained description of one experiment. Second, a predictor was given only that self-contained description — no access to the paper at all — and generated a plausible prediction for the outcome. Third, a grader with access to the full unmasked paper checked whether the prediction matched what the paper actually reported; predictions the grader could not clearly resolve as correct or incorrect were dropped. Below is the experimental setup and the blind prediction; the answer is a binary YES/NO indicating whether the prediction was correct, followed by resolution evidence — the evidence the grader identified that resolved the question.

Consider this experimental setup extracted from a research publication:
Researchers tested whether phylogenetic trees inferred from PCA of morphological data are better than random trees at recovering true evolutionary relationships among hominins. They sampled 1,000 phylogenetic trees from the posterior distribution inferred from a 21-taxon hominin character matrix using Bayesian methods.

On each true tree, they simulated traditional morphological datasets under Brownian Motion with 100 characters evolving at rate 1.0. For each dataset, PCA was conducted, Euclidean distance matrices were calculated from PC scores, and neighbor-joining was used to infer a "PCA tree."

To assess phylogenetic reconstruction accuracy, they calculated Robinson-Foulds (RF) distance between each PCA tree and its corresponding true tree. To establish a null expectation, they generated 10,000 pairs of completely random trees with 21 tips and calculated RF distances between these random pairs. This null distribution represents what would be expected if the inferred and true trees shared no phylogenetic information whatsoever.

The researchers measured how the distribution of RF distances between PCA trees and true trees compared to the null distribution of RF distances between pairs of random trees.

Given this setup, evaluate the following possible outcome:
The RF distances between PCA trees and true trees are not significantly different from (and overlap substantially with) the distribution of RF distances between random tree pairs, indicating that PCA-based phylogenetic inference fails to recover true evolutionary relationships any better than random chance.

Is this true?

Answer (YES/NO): NO